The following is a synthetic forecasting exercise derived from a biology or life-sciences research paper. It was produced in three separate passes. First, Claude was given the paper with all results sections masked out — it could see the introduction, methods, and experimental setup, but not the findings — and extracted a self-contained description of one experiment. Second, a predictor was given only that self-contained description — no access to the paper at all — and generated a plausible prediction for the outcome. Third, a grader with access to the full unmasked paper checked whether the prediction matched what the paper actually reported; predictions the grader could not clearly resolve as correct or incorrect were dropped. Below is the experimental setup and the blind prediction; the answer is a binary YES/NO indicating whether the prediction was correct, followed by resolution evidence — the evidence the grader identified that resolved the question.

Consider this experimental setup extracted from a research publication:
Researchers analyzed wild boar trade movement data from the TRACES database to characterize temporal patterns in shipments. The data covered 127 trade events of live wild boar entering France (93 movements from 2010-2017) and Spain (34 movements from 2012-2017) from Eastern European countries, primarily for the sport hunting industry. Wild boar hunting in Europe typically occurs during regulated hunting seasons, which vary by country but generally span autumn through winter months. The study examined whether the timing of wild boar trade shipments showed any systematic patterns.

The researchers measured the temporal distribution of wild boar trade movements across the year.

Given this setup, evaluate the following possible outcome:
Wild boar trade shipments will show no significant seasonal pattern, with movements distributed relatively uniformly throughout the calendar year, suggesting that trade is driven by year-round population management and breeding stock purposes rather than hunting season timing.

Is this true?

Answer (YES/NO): NO